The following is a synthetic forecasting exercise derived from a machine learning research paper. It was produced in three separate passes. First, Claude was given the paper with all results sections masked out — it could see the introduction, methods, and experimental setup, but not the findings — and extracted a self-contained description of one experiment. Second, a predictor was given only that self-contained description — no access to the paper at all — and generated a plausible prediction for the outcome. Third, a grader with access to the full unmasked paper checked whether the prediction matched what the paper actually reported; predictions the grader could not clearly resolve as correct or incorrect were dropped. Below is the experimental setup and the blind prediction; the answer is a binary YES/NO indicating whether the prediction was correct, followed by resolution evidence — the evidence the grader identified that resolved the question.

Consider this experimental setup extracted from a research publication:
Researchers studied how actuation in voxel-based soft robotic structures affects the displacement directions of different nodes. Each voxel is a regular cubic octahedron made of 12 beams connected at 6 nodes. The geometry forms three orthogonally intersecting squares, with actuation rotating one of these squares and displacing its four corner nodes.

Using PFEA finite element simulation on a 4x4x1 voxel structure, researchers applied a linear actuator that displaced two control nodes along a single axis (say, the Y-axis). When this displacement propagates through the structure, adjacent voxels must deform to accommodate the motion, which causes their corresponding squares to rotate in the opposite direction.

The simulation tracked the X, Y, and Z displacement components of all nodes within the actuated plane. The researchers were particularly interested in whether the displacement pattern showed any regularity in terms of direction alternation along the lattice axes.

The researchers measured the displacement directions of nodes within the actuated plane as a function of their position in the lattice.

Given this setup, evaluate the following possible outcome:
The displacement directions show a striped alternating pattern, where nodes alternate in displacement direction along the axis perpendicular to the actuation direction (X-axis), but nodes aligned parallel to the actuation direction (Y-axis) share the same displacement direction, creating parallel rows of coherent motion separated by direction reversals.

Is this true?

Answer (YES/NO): NO